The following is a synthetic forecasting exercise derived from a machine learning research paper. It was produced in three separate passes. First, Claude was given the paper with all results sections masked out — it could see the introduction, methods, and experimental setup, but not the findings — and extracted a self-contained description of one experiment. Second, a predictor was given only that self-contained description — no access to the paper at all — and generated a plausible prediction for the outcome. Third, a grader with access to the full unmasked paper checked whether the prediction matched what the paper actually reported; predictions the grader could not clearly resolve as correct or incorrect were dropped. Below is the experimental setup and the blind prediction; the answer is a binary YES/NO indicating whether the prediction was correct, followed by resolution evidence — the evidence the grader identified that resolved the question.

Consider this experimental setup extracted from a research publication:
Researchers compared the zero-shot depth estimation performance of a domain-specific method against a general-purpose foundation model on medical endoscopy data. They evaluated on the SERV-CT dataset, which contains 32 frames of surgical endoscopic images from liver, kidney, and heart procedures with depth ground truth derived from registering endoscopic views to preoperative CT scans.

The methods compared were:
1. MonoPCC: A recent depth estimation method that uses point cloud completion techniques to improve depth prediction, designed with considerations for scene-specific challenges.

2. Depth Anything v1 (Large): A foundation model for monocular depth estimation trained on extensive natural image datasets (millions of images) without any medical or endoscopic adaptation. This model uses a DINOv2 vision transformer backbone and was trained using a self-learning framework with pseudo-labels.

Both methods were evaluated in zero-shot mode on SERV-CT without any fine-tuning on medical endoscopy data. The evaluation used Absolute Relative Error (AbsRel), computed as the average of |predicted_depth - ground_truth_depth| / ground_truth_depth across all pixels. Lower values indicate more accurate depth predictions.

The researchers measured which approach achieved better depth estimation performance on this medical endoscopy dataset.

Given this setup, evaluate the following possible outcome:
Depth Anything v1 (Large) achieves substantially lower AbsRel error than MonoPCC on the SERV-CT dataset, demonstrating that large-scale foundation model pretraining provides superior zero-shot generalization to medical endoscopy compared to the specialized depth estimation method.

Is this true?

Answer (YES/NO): YES